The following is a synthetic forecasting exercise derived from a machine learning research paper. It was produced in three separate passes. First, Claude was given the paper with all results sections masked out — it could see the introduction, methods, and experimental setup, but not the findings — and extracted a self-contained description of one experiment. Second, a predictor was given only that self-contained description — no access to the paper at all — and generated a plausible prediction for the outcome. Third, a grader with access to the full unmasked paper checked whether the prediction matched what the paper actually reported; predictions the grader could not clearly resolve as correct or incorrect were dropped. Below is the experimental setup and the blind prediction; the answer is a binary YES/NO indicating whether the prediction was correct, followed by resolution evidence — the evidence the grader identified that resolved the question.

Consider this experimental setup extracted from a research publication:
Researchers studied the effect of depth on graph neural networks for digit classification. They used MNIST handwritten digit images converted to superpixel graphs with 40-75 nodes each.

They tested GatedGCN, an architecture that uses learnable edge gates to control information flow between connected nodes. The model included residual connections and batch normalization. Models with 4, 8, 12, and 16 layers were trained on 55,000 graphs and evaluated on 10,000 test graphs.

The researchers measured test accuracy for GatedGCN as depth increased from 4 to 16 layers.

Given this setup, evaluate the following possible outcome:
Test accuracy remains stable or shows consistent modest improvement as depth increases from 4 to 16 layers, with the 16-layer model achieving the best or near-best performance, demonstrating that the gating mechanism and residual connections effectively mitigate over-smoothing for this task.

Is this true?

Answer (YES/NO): YES